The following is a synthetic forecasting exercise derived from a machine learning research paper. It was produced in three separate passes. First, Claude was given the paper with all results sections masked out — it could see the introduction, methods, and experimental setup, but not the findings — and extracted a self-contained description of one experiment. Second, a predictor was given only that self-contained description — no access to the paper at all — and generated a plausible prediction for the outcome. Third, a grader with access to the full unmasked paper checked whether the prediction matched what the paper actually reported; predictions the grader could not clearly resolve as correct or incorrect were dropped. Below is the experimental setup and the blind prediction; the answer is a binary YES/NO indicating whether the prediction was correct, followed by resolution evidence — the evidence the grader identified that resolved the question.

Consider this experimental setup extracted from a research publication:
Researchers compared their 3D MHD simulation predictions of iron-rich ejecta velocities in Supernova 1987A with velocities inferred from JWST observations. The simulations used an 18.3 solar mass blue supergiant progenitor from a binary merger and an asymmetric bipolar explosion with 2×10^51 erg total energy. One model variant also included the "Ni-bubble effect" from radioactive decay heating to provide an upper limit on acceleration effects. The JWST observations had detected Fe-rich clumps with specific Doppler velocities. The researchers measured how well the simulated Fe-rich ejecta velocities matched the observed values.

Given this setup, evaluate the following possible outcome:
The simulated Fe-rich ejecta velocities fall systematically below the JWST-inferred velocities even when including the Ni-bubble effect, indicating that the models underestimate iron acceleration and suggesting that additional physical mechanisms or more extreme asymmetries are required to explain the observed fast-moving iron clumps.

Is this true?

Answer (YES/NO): YES